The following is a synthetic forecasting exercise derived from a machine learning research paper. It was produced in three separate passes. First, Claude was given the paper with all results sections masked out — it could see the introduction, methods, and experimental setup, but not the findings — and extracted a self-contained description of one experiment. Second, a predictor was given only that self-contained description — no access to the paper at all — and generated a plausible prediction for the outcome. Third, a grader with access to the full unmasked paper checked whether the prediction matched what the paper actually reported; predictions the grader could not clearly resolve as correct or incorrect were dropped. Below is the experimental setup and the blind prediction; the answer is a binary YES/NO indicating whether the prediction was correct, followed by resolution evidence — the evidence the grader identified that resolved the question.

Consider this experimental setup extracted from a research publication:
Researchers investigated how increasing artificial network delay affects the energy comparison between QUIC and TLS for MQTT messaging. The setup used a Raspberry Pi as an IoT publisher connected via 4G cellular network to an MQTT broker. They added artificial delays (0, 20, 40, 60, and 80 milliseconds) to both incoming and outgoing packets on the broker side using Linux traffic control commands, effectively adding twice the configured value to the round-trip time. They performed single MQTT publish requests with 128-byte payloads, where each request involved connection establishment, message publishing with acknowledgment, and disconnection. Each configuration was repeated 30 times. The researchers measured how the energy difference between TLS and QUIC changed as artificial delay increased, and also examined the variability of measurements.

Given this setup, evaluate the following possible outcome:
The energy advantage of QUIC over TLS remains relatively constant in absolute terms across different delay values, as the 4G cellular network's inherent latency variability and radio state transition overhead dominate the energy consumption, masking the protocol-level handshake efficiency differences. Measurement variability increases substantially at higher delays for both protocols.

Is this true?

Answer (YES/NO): NO